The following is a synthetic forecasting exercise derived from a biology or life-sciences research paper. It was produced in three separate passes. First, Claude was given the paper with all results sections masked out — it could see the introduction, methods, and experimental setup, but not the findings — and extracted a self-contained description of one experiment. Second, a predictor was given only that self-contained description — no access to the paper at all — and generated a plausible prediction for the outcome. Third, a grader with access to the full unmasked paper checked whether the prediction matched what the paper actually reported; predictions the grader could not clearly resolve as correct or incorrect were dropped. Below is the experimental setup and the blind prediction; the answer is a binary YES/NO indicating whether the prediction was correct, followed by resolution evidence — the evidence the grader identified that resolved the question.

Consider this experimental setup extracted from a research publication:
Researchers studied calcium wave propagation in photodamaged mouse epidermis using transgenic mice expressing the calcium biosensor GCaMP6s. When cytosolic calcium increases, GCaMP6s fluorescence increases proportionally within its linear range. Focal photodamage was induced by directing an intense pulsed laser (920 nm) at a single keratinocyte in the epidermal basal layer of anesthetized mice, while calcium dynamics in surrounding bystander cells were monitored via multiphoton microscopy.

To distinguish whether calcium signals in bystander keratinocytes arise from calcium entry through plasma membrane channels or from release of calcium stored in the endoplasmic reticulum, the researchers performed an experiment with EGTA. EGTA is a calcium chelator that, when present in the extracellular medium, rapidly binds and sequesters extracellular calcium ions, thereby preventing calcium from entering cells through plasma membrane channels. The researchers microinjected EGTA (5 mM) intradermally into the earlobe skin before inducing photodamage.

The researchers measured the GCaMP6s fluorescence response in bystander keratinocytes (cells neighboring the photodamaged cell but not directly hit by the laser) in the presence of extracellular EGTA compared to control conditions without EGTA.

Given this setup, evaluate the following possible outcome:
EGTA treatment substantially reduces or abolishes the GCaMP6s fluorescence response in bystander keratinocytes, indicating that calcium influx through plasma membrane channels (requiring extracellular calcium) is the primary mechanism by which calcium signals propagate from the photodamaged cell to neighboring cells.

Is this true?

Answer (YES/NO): NO